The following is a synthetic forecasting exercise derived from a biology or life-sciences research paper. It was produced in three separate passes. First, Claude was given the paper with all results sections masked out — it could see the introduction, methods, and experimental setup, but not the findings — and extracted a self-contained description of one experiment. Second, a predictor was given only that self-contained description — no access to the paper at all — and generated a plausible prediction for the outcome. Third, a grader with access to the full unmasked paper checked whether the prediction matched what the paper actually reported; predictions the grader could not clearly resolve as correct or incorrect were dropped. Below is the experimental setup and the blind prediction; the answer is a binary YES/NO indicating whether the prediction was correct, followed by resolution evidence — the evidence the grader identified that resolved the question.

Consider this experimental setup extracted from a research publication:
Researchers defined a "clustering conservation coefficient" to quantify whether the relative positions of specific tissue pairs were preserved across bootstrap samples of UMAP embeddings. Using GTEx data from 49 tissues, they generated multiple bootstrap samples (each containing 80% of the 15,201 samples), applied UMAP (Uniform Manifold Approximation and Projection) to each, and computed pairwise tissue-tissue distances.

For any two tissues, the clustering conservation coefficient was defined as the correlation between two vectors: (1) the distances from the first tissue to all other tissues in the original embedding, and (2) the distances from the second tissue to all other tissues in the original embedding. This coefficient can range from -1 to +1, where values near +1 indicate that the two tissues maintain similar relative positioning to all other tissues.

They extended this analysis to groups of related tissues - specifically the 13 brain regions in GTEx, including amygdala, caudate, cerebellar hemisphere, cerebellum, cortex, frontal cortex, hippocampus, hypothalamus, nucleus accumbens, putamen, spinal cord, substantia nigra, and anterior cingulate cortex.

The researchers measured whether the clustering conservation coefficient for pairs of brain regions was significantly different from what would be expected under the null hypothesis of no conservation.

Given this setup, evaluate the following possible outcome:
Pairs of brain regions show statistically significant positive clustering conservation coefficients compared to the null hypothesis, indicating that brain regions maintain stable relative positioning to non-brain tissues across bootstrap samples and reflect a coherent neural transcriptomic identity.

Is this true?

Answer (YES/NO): YES